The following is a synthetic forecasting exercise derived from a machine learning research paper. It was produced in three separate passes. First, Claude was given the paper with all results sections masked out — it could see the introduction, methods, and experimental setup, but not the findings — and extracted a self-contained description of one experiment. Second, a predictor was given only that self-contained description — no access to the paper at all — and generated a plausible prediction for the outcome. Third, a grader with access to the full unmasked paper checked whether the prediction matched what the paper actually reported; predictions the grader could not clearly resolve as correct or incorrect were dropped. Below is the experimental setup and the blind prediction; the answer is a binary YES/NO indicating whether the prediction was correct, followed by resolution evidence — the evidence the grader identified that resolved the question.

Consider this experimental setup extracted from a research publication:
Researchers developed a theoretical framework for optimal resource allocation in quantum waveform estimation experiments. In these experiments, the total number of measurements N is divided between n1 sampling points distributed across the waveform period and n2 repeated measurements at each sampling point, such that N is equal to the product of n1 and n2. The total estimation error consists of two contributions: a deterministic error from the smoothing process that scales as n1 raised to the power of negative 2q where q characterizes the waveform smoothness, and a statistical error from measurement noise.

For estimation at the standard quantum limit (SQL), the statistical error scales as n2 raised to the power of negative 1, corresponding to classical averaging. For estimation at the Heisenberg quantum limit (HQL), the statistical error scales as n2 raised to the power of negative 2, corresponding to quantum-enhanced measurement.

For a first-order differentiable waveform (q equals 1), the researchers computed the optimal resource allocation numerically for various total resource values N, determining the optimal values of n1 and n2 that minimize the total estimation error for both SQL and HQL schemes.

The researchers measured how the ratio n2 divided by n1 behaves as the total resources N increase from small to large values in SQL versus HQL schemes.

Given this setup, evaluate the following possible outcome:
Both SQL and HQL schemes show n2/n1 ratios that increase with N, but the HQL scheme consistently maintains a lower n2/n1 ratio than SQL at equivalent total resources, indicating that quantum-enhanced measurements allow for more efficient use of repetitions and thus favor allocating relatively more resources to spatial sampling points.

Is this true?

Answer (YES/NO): NO